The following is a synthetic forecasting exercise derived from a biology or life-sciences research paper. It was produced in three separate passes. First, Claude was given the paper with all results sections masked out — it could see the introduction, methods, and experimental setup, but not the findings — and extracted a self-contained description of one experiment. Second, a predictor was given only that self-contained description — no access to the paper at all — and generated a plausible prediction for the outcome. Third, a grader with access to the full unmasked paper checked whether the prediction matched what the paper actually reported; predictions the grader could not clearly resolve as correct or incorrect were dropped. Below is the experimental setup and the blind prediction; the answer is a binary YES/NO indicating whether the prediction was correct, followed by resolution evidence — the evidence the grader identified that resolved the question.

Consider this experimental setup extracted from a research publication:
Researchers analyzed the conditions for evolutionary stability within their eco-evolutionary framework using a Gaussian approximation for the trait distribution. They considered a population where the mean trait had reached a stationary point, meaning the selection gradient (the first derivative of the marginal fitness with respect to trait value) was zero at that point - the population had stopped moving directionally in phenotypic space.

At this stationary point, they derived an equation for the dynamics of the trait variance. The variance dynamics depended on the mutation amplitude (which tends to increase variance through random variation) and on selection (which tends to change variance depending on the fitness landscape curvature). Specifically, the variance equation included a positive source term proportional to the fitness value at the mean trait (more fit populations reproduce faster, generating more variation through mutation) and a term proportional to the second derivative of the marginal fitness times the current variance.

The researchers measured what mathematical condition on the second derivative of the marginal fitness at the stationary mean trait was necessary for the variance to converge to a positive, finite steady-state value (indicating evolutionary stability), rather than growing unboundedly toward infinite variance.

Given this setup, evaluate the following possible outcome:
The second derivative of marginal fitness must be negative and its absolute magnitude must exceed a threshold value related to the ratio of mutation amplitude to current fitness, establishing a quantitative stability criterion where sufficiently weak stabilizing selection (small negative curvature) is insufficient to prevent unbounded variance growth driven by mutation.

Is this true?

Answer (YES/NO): NO